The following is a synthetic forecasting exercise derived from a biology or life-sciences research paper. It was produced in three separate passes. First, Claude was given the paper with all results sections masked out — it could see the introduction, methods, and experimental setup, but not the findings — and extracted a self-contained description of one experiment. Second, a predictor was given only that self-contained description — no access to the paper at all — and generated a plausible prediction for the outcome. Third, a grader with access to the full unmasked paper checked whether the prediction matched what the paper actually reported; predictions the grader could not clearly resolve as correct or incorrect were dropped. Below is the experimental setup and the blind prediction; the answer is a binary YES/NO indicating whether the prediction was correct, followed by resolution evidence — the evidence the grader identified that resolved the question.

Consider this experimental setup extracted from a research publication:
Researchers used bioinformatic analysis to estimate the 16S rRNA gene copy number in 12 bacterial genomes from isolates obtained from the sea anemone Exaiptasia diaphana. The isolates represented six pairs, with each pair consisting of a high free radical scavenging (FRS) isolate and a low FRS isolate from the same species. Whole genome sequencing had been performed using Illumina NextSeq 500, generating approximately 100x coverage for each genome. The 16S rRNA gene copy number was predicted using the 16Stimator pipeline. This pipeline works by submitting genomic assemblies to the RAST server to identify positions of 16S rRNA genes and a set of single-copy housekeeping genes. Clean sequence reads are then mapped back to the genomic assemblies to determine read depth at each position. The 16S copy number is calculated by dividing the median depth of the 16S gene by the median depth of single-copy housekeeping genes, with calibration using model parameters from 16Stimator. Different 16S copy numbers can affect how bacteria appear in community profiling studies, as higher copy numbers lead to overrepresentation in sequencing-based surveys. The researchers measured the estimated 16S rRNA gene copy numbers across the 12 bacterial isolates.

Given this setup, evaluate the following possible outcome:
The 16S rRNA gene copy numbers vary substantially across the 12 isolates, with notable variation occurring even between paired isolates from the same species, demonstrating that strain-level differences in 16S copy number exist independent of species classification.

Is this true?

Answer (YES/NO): NO